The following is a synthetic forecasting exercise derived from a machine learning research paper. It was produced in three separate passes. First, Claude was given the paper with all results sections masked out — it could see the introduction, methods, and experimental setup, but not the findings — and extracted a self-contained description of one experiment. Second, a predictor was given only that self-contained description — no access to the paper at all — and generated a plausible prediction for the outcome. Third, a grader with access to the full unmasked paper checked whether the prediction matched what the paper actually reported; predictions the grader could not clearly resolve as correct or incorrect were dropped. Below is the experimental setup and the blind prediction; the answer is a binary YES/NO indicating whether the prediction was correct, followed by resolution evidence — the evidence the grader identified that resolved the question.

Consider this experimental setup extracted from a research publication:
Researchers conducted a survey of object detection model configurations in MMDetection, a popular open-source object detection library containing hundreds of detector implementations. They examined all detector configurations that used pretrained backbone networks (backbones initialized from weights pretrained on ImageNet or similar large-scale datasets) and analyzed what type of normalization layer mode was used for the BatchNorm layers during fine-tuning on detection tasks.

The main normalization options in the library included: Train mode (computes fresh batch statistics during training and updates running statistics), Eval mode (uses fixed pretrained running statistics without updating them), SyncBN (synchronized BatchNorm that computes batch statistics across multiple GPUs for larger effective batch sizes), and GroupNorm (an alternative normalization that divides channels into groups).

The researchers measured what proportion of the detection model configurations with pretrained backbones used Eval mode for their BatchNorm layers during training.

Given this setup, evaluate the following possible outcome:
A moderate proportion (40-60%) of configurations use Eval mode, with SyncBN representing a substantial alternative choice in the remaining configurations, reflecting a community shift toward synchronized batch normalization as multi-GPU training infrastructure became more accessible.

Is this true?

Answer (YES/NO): NO